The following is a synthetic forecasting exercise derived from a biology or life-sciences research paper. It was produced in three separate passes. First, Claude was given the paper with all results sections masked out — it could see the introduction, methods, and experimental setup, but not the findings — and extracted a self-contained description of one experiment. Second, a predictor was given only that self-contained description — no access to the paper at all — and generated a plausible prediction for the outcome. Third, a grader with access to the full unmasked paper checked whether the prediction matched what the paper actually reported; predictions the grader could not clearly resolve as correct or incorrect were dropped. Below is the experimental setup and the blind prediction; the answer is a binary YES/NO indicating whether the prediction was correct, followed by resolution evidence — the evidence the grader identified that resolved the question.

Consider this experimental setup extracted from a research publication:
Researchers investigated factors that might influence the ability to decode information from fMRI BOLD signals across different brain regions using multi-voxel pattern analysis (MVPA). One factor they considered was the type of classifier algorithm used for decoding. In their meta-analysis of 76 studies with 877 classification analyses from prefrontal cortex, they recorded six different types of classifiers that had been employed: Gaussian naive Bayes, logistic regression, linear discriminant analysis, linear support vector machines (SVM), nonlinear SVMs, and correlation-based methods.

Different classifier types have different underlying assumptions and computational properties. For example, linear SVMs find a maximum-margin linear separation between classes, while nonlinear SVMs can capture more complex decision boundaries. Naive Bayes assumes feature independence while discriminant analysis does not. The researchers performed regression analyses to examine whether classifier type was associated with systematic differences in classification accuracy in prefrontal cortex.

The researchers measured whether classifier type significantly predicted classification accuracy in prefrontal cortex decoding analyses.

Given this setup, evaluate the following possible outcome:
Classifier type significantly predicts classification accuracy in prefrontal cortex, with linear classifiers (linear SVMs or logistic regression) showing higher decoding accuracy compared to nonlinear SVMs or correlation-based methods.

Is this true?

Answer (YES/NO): NO